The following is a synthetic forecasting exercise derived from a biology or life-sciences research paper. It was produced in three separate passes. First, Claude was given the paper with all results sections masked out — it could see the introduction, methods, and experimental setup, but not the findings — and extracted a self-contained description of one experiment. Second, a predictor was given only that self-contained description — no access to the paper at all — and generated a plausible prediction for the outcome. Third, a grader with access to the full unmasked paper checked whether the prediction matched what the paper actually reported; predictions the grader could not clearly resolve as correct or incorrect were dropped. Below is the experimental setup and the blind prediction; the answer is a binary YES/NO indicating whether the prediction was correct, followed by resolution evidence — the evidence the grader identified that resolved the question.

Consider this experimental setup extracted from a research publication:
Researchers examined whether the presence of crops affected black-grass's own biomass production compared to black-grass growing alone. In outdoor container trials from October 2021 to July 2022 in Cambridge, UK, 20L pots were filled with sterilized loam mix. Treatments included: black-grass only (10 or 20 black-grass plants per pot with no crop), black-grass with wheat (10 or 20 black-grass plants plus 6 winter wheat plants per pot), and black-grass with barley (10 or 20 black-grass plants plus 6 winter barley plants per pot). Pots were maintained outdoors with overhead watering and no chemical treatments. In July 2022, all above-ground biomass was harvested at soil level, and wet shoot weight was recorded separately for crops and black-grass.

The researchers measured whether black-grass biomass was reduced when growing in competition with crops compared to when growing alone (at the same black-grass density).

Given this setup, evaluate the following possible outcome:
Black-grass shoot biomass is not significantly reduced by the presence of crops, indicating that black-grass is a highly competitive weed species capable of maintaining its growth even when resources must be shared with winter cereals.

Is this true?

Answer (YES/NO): NO